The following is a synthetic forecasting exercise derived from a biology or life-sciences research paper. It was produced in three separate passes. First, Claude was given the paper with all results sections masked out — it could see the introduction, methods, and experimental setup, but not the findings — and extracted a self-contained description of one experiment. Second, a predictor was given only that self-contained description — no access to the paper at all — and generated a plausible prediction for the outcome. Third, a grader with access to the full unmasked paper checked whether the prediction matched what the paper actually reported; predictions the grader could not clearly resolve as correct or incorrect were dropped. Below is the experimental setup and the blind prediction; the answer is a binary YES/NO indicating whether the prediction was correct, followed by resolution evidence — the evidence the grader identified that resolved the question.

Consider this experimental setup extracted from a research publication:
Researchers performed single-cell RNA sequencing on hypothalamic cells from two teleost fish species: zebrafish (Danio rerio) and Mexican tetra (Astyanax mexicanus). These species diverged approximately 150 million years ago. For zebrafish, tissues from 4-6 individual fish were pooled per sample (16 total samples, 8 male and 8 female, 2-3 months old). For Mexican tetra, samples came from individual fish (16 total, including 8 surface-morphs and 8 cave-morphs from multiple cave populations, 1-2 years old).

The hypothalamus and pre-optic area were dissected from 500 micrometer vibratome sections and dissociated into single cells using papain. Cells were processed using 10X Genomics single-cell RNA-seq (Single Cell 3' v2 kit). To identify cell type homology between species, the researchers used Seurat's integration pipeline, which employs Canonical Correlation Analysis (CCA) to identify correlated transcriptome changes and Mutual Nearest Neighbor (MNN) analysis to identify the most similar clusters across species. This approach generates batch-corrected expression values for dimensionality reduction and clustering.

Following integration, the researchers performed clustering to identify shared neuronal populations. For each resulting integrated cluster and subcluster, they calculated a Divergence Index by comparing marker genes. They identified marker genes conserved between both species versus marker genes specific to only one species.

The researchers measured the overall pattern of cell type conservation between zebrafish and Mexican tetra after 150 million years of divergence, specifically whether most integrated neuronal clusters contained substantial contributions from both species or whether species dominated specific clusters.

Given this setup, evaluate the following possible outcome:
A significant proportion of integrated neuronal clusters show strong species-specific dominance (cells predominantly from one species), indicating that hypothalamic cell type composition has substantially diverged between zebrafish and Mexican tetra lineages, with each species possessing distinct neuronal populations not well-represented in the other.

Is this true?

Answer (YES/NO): NO